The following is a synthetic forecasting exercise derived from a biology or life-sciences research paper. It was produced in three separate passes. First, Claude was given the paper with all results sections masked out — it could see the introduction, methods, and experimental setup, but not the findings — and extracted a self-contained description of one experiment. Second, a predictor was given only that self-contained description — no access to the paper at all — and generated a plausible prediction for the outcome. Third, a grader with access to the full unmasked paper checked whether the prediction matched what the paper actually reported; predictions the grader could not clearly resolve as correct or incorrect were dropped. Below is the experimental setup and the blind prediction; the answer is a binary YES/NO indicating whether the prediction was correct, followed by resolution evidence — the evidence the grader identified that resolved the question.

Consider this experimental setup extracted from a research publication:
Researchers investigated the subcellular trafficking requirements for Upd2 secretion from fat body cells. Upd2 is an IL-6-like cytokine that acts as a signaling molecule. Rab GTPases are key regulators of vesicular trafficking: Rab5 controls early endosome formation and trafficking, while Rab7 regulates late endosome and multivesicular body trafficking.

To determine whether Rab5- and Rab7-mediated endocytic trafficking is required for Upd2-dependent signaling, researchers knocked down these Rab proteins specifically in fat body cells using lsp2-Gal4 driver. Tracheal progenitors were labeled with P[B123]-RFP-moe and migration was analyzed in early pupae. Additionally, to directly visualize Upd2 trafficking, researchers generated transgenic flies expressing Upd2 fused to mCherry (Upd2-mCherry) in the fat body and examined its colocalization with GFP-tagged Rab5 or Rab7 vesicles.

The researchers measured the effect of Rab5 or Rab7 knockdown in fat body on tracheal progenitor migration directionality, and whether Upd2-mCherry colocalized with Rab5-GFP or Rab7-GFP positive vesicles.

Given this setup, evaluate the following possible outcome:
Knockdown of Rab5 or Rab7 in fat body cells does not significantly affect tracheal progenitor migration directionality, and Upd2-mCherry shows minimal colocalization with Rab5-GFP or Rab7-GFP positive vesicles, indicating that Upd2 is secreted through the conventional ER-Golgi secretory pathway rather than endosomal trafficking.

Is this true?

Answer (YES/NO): NO